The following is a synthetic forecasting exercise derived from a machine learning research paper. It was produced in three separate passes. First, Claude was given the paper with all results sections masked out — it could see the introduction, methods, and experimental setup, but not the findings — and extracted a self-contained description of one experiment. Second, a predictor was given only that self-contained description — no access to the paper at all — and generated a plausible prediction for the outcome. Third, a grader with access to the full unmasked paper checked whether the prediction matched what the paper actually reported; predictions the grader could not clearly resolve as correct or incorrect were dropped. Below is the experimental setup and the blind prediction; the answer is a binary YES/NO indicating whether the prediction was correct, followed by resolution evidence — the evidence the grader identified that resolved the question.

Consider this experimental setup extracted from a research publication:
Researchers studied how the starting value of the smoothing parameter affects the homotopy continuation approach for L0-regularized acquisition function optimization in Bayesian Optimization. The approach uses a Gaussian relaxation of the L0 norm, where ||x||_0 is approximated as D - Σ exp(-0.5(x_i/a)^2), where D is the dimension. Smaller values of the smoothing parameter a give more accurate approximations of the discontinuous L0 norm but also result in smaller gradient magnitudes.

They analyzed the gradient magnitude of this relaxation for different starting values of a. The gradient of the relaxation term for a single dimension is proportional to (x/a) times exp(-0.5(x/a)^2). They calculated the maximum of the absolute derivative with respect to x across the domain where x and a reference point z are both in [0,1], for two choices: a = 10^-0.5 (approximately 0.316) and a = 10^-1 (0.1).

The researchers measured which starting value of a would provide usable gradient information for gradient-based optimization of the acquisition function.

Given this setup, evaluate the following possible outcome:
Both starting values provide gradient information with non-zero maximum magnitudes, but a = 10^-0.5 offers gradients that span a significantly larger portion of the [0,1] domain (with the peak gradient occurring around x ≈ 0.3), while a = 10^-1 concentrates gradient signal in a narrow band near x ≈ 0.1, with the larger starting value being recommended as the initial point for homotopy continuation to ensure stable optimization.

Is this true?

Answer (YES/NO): NO